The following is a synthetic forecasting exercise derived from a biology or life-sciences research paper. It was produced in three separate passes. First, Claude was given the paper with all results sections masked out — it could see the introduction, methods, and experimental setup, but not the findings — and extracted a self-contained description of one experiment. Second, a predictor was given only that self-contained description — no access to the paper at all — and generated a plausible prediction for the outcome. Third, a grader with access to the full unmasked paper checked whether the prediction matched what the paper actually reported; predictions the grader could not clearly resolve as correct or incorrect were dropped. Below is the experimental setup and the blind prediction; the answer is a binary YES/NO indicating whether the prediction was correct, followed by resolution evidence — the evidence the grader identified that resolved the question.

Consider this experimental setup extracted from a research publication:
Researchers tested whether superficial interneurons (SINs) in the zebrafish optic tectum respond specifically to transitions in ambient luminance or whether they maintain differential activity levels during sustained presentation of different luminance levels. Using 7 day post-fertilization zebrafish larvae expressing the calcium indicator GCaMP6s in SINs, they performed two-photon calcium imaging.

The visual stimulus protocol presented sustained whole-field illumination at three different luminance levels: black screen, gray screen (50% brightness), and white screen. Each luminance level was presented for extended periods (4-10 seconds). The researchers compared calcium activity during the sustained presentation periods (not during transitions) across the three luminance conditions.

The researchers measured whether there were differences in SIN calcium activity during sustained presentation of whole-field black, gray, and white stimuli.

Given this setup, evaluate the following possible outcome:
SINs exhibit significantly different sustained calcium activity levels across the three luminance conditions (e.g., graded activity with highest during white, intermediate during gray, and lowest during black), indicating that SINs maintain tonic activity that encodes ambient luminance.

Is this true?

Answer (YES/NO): NO